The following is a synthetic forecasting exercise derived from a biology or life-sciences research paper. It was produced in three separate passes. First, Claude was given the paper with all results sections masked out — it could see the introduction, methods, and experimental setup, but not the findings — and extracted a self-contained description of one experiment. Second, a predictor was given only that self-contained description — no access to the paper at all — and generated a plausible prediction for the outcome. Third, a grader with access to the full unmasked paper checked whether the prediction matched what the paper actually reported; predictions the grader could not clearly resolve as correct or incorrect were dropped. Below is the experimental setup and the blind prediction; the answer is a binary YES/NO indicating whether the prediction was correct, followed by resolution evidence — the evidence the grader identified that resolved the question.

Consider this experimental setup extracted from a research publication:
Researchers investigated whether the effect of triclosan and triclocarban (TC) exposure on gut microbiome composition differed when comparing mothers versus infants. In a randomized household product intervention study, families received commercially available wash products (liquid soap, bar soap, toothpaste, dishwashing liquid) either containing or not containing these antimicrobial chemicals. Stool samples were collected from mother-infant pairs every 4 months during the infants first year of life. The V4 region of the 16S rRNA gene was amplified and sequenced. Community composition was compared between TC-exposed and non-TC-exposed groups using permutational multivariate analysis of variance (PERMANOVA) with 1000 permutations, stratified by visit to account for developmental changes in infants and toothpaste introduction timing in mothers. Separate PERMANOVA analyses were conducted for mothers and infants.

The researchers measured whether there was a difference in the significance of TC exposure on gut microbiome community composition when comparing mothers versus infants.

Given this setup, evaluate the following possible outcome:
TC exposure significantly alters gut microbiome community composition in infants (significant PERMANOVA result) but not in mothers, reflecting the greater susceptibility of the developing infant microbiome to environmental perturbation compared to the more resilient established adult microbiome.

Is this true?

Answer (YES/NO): NO